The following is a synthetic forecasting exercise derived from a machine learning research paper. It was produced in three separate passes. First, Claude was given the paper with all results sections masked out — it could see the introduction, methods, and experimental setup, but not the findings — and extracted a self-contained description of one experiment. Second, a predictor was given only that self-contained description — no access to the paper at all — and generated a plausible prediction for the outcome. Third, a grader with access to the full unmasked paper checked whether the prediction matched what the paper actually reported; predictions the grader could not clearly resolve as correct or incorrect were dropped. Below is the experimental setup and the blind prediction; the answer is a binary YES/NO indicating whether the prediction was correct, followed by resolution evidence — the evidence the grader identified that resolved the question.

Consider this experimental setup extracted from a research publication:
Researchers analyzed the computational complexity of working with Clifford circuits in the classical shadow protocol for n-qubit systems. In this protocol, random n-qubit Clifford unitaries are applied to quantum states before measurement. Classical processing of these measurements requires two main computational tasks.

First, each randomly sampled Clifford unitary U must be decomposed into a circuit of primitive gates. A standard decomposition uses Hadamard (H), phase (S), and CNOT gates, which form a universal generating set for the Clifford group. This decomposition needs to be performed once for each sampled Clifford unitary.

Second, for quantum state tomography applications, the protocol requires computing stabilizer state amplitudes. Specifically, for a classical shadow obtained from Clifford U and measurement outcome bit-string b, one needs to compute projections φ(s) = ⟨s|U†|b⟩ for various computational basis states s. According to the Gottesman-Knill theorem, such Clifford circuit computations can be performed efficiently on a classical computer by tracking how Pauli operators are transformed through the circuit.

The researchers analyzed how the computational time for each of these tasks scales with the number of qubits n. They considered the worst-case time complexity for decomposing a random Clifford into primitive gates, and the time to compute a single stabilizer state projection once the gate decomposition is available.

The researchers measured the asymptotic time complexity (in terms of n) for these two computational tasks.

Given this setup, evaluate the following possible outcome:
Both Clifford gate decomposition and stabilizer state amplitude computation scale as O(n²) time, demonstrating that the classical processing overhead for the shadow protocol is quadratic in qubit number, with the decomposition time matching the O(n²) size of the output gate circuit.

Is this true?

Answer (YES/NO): NO